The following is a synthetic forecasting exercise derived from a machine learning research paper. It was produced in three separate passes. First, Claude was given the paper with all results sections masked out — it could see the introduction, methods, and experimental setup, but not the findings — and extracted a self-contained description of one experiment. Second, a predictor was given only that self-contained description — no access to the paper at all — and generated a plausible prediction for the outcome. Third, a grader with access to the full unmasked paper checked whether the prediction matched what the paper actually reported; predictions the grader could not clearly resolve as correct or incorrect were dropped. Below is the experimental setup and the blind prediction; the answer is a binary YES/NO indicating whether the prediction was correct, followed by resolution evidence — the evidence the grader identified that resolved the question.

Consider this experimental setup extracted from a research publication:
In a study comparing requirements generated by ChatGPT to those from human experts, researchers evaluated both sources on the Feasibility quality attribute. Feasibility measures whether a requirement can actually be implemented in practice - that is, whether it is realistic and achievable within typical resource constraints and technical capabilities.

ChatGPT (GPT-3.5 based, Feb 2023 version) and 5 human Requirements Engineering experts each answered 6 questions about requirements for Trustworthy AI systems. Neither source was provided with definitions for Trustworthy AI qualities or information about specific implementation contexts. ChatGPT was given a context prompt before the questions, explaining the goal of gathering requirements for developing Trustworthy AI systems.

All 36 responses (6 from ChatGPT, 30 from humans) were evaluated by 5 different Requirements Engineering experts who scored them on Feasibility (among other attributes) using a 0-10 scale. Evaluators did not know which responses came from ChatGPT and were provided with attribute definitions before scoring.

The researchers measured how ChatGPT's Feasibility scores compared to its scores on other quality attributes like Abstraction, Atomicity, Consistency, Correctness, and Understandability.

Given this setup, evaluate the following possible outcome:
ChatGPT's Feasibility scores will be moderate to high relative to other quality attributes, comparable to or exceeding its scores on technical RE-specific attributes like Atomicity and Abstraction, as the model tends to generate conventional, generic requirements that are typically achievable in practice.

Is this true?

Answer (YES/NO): NO